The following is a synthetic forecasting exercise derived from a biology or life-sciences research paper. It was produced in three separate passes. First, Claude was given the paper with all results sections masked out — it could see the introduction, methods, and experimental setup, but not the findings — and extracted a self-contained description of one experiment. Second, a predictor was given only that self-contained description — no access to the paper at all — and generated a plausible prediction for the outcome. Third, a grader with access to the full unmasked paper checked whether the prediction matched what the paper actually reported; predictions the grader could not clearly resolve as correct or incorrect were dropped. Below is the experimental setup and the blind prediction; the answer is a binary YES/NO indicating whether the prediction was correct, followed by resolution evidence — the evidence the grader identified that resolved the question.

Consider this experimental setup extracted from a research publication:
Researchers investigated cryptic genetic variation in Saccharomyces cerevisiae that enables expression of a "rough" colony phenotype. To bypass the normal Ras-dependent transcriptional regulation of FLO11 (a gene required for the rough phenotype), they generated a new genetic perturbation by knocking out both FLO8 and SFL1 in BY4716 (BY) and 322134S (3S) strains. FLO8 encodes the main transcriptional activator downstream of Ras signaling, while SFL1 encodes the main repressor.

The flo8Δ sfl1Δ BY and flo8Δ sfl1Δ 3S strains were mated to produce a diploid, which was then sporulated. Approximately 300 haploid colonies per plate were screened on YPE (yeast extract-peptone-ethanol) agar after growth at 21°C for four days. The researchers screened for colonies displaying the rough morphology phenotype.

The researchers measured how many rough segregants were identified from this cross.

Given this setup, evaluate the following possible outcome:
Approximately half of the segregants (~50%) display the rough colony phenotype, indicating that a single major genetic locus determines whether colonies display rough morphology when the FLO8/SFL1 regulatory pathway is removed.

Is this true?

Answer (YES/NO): NO